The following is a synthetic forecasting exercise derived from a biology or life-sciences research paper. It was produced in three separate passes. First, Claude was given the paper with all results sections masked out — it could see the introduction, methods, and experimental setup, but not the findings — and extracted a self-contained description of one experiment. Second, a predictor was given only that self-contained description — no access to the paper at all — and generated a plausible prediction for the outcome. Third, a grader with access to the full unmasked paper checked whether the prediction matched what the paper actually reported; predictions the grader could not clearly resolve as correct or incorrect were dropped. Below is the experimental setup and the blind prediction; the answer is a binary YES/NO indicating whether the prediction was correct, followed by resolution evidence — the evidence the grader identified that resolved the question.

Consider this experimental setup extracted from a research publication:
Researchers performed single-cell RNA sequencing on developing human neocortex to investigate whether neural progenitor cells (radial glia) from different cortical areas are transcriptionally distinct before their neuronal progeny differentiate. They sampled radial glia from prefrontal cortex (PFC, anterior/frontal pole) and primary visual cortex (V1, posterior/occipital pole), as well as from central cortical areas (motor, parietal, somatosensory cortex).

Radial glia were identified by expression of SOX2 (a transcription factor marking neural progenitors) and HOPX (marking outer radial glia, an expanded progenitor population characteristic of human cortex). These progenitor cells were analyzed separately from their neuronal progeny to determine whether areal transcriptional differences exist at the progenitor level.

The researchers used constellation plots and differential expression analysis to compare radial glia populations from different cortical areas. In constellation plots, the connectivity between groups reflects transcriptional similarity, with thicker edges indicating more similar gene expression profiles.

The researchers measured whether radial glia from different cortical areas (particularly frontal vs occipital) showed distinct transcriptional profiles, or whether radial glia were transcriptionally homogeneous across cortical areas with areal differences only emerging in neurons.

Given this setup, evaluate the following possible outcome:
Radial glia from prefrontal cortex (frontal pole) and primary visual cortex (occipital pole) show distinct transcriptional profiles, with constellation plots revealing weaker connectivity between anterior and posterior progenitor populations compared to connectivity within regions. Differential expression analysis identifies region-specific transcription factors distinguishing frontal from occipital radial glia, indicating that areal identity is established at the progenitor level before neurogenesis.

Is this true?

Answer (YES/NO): YES